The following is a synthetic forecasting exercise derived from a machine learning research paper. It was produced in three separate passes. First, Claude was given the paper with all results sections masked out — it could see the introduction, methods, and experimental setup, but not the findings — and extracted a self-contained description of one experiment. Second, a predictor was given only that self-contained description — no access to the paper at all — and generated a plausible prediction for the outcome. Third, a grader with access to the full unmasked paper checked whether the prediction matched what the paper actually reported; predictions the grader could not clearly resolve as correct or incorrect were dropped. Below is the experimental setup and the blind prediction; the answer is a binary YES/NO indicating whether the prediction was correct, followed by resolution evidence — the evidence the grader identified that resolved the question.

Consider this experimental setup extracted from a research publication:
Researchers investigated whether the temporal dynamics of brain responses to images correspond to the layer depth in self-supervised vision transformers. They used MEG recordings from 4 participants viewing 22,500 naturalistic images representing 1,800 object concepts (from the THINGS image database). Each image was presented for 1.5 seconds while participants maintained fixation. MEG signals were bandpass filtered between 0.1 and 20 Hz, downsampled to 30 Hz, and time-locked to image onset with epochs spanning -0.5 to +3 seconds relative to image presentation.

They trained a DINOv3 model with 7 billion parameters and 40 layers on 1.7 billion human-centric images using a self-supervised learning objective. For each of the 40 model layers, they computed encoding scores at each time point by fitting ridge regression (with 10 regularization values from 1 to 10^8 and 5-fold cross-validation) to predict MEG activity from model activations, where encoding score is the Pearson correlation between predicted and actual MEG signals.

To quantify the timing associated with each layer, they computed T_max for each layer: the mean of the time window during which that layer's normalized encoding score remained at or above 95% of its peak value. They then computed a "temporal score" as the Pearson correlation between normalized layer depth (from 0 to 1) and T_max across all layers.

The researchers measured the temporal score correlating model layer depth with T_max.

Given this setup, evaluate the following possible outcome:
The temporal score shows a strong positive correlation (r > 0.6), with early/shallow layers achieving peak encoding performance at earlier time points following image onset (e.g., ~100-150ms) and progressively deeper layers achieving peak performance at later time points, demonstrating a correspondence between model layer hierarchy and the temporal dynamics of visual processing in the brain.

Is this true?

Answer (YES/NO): YES